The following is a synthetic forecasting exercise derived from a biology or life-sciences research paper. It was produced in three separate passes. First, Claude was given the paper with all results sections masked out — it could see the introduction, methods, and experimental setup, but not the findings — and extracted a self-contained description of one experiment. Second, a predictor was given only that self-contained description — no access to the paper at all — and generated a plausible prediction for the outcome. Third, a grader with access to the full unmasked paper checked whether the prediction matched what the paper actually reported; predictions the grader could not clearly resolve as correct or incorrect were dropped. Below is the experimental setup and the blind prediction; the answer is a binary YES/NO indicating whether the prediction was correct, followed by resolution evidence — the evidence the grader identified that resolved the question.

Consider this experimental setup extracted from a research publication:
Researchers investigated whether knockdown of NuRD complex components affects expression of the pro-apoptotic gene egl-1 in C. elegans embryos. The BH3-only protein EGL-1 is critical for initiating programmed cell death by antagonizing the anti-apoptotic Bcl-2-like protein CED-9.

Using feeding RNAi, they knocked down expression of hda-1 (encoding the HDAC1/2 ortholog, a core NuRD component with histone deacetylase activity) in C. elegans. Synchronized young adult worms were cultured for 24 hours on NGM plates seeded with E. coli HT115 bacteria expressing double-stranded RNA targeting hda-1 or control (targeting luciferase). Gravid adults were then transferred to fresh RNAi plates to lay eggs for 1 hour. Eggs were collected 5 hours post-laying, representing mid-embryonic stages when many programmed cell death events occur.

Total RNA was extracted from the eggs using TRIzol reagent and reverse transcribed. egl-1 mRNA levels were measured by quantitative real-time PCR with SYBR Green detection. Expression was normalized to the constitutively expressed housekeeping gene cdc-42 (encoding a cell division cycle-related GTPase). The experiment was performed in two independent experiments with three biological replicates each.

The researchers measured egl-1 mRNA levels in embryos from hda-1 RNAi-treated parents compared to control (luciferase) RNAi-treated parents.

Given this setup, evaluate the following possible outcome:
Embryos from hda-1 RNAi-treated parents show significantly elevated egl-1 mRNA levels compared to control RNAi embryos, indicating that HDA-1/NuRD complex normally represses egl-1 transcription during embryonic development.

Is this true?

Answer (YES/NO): YES